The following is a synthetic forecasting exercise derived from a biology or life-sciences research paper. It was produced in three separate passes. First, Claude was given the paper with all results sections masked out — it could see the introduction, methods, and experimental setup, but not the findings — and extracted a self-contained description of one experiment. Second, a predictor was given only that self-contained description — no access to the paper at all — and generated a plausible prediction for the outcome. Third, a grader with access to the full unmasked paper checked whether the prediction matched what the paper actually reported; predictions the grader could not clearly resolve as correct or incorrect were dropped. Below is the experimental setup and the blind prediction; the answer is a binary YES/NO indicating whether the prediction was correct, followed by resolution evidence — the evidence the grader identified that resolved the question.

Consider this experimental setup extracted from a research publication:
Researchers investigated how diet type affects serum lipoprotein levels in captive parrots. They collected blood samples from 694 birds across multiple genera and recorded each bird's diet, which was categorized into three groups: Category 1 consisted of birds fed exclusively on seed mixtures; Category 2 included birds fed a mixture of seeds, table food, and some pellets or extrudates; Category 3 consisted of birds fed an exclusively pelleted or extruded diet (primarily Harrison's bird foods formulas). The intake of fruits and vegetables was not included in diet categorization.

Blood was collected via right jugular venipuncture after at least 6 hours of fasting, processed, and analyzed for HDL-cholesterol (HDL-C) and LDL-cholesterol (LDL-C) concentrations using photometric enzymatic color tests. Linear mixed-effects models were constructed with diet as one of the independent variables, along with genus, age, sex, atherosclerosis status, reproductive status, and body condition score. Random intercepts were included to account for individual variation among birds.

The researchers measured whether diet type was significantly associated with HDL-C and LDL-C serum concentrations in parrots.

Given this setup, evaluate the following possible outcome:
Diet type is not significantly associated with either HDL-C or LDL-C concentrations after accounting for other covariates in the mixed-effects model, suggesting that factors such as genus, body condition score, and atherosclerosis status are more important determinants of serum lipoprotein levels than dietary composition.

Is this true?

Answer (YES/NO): NO